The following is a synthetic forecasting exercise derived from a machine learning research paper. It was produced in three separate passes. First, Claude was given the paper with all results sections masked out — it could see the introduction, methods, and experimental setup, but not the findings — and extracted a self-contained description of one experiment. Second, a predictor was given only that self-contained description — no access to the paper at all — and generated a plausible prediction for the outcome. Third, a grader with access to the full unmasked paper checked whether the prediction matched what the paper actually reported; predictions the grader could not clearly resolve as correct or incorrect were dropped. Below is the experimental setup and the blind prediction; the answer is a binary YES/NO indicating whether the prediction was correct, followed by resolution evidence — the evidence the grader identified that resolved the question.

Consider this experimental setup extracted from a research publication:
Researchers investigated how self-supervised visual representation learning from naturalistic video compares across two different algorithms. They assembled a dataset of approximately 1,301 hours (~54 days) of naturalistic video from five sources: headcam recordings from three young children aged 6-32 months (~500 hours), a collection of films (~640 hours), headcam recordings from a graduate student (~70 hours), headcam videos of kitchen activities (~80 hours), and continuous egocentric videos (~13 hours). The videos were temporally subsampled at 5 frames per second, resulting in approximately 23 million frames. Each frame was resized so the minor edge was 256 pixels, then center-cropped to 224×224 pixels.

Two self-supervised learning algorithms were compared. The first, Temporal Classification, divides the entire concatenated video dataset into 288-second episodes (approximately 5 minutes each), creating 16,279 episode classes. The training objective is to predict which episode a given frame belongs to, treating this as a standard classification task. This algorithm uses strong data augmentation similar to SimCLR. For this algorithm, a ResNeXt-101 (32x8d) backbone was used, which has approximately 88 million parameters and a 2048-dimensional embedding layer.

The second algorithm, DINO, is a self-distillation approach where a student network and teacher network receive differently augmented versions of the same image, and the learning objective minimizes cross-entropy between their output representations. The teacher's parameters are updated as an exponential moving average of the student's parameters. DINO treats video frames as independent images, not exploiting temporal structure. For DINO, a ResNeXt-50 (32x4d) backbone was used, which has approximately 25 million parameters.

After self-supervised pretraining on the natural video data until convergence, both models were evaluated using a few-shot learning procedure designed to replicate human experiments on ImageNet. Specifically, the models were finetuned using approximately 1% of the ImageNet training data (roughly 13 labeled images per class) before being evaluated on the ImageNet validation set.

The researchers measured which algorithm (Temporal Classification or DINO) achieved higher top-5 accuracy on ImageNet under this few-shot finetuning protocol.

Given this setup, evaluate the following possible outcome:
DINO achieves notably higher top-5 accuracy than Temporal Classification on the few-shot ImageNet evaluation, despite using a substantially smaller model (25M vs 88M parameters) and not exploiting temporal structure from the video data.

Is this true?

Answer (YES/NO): NO